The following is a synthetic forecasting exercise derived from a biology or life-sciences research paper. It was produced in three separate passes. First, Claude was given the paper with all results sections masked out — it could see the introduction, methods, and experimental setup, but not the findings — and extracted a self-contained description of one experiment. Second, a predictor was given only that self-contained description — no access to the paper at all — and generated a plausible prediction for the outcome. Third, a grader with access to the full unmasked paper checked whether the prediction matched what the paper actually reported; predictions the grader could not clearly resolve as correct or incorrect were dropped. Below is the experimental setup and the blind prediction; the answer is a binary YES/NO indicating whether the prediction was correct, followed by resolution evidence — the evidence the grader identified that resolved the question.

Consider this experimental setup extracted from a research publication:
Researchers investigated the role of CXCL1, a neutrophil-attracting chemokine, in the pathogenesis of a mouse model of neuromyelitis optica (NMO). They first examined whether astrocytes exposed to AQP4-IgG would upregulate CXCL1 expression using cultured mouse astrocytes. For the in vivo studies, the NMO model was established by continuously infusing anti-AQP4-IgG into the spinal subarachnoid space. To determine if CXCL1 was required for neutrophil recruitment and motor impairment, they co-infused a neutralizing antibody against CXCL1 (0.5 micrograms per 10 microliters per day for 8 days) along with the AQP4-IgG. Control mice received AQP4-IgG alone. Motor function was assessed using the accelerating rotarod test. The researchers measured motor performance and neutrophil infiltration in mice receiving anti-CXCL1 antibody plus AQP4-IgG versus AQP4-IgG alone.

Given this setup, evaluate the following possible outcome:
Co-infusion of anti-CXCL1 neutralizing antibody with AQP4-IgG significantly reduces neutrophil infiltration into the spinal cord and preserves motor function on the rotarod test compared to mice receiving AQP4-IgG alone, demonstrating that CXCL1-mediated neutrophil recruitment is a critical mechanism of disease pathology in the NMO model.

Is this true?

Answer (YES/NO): YES